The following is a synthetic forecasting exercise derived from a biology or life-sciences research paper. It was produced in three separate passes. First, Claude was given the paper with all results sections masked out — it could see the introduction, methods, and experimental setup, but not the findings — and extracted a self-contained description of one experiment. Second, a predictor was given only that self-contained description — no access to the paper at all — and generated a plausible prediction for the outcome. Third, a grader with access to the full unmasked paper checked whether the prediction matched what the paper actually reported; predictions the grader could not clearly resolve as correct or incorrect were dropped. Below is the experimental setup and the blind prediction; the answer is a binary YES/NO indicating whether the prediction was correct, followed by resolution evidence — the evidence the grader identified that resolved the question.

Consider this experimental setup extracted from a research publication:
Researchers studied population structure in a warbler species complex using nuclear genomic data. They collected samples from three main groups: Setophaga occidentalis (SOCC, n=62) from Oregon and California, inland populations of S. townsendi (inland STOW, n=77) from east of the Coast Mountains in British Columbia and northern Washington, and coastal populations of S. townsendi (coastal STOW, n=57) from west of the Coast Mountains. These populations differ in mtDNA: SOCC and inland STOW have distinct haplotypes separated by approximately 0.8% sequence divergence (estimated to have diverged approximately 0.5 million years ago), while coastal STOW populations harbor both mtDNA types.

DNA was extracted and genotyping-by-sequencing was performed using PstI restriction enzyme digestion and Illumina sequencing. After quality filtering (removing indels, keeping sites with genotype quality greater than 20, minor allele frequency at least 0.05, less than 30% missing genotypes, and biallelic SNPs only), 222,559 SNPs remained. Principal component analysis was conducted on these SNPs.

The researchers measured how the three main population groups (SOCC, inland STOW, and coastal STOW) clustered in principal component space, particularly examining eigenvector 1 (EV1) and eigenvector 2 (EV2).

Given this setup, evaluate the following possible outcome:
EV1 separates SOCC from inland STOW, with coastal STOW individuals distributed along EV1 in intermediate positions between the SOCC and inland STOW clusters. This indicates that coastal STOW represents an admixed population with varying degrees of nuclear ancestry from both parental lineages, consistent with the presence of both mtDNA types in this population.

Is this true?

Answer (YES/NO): YES